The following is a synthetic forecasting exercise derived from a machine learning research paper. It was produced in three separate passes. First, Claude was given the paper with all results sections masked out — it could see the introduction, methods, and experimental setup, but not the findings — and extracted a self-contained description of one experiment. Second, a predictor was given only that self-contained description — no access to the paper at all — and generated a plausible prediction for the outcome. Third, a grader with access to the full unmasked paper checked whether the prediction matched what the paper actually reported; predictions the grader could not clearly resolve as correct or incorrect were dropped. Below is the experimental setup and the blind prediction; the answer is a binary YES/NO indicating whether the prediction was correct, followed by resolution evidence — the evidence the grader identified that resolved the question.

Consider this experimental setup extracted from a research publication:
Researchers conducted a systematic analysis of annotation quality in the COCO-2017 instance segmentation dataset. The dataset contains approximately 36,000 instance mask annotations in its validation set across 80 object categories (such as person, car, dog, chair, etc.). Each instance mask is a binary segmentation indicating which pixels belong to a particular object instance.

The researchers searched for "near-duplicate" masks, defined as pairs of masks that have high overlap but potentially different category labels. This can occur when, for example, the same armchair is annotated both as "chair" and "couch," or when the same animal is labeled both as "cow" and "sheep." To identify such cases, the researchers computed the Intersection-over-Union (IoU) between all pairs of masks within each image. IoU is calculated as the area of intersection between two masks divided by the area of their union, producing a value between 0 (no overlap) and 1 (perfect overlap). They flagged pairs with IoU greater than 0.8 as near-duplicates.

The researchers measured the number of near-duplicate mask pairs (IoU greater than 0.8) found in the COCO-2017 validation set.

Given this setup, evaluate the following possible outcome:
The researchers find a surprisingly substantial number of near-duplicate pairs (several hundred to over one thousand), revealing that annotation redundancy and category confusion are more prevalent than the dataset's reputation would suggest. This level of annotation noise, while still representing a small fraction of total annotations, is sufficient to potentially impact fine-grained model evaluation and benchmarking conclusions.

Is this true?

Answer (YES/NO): NO